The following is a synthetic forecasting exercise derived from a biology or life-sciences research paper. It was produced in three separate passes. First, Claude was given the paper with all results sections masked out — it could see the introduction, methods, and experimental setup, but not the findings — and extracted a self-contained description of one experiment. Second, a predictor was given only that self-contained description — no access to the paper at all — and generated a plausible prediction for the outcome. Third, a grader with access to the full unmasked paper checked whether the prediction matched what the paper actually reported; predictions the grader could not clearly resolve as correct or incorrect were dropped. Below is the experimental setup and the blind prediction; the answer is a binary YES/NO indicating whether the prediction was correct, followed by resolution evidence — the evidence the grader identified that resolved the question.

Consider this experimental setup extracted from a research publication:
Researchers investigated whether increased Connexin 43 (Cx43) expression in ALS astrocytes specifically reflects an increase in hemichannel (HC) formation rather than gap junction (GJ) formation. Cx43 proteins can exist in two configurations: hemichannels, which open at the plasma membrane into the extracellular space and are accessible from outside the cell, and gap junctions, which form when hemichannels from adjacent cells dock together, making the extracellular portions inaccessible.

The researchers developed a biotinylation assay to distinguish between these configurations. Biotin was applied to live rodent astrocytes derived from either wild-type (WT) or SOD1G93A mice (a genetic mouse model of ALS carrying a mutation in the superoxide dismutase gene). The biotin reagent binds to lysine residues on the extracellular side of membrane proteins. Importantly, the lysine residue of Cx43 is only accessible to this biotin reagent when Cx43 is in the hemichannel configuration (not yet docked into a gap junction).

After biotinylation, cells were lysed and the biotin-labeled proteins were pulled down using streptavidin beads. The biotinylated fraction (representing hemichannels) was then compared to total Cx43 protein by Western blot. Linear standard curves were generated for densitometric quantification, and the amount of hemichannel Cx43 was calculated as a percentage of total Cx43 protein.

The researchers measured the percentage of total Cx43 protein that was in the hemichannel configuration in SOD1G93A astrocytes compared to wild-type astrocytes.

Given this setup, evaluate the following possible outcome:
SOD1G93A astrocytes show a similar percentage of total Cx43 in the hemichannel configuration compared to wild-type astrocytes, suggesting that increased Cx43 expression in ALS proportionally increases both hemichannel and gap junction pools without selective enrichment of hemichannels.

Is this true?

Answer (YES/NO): NO